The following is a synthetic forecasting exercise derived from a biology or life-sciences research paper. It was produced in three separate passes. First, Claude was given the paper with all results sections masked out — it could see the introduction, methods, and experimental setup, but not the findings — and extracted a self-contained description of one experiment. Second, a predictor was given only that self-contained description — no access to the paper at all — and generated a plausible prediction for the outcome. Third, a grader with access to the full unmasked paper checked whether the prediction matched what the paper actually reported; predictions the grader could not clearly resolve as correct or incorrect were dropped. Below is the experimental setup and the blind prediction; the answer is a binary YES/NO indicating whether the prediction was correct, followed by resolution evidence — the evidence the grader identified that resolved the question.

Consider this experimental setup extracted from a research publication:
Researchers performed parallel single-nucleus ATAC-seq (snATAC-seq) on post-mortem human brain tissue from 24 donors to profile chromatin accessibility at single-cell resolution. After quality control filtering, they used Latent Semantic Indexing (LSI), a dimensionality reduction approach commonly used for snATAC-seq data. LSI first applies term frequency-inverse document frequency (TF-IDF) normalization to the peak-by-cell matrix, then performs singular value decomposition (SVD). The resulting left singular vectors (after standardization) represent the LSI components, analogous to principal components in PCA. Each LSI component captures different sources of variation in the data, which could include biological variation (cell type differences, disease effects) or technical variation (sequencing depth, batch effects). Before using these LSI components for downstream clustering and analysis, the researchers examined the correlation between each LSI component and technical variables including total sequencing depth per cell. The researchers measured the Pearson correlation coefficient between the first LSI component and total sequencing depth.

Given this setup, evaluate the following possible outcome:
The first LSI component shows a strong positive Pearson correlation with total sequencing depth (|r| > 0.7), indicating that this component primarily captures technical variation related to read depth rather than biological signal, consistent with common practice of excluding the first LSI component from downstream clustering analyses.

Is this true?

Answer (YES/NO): NO